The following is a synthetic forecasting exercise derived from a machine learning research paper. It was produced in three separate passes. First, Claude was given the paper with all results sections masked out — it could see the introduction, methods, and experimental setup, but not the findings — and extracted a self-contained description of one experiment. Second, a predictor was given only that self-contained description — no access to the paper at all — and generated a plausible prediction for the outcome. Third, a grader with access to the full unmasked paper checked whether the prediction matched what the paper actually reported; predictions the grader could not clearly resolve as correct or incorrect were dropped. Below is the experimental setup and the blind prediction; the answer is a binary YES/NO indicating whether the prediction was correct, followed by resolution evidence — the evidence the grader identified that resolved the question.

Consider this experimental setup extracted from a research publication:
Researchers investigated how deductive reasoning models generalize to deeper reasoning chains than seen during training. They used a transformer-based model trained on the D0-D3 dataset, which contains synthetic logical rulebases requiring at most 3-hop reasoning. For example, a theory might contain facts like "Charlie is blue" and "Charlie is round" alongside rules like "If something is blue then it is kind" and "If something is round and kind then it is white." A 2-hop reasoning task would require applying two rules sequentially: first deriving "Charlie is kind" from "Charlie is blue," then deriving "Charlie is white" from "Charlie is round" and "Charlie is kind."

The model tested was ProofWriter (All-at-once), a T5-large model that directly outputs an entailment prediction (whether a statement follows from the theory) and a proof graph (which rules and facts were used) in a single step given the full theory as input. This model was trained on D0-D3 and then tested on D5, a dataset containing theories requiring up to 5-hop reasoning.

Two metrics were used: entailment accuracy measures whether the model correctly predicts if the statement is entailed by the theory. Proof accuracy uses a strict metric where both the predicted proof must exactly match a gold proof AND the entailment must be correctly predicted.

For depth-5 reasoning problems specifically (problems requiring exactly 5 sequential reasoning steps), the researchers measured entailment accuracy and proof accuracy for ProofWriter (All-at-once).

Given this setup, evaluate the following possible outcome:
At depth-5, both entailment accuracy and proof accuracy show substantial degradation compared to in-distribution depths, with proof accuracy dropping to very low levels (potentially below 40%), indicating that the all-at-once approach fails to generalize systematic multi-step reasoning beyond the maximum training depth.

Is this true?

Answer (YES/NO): NO